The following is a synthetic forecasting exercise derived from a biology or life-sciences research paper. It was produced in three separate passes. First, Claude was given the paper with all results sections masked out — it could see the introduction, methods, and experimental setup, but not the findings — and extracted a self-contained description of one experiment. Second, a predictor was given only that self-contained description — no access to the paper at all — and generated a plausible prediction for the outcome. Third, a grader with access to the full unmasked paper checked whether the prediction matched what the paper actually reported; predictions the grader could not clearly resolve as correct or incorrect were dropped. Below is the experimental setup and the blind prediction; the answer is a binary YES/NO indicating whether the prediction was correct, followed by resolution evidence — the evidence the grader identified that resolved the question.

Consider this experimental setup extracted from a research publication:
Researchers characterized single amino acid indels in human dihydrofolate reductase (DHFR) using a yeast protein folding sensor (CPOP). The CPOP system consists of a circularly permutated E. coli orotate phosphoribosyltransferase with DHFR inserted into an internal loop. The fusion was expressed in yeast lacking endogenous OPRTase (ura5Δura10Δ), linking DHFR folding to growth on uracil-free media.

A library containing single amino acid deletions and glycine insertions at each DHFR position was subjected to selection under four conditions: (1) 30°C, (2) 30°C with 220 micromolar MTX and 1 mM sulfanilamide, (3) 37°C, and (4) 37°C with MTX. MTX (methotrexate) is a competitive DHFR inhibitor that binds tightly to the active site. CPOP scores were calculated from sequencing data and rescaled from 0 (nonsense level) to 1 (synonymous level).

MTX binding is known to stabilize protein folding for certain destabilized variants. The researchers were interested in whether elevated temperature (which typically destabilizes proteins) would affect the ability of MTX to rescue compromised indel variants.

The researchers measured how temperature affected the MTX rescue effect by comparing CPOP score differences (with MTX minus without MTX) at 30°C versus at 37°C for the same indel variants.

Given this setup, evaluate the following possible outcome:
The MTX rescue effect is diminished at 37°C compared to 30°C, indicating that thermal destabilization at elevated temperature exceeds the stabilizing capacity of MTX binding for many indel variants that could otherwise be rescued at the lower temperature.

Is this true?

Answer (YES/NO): NO